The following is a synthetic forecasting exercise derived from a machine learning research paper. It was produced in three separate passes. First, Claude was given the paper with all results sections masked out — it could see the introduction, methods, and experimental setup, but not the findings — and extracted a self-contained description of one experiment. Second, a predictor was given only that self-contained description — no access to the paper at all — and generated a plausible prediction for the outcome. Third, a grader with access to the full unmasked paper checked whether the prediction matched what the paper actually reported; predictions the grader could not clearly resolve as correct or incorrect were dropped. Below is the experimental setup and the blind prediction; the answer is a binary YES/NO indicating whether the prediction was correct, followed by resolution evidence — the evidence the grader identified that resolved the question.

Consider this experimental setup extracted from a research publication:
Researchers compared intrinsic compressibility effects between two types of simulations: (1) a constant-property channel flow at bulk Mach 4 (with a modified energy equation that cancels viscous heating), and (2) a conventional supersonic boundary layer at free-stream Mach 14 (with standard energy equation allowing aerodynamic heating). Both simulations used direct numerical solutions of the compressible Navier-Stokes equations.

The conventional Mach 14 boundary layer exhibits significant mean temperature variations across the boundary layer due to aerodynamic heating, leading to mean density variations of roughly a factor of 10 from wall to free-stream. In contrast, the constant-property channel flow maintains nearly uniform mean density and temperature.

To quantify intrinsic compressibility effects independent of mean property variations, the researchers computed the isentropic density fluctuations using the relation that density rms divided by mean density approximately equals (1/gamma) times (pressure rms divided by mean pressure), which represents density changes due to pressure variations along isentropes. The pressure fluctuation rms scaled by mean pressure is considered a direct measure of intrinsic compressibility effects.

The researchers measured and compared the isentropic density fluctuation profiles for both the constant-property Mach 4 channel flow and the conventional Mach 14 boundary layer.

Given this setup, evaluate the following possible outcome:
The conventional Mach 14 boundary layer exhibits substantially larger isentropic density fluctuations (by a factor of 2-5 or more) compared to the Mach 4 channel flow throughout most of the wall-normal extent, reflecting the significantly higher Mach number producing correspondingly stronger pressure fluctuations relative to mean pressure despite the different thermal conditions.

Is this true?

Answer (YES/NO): NO